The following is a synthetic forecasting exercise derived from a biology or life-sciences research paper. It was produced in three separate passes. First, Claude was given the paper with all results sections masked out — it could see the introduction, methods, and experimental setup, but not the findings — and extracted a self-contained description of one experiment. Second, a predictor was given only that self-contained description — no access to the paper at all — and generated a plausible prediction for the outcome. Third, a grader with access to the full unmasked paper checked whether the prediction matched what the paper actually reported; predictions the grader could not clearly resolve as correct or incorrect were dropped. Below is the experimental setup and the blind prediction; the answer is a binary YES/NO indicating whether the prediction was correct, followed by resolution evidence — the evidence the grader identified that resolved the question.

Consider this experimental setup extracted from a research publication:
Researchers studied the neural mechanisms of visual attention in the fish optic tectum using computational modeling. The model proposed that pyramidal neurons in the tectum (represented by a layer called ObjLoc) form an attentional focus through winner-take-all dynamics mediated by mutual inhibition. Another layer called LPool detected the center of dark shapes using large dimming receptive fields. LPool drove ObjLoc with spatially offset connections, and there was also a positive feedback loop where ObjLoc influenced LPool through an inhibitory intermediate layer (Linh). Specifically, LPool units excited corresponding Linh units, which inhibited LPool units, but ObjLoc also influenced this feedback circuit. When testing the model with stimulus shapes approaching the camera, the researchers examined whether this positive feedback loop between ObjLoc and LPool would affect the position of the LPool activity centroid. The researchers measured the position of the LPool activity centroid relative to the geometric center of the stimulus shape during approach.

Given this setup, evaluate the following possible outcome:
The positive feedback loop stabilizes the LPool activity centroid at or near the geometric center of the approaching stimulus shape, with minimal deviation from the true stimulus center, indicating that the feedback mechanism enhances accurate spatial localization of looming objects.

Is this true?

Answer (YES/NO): NO